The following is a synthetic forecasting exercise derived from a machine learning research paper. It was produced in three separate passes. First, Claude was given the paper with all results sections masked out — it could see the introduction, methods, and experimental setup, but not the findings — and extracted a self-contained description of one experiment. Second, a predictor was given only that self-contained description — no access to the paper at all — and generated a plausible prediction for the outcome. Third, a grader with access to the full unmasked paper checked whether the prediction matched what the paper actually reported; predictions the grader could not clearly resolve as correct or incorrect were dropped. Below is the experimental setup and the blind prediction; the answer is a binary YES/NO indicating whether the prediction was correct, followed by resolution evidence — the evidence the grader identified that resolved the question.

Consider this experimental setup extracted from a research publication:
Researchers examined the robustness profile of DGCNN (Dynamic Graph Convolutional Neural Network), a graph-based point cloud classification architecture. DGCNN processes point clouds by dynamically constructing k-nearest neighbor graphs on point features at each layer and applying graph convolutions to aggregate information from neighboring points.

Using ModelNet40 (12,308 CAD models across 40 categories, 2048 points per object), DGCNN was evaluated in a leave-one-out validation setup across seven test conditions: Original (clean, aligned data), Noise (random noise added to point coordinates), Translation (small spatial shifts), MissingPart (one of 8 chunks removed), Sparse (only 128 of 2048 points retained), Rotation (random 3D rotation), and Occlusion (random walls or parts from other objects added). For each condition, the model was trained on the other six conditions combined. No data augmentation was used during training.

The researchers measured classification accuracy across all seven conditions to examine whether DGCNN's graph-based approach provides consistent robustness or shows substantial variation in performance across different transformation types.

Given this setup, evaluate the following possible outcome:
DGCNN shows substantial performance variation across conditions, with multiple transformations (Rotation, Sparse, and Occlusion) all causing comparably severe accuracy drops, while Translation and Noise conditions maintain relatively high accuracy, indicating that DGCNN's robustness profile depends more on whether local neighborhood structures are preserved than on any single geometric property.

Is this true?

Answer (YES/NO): NO